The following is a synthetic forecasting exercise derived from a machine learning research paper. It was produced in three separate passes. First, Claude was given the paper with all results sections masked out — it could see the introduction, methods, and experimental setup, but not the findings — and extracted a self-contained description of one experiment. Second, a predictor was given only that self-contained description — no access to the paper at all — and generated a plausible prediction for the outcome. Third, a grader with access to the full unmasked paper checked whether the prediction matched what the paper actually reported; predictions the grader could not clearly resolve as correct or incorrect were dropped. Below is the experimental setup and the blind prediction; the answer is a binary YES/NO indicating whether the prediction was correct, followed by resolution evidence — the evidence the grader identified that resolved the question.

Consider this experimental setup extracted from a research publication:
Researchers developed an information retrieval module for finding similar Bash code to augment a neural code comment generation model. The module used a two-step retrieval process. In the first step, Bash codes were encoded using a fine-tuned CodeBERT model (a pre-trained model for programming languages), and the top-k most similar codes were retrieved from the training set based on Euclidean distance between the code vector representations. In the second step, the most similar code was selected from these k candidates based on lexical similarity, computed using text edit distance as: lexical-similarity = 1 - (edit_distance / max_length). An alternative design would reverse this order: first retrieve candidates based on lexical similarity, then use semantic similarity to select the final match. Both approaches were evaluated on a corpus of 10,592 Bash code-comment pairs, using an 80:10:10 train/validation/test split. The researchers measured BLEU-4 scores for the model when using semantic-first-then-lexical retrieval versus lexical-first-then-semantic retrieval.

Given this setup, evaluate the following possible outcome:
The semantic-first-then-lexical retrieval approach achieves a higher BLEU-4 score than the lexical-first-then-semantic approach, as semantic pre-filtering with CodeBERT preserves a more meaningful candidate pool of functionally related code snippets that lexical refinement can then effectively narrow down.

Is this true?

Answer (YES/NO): YES